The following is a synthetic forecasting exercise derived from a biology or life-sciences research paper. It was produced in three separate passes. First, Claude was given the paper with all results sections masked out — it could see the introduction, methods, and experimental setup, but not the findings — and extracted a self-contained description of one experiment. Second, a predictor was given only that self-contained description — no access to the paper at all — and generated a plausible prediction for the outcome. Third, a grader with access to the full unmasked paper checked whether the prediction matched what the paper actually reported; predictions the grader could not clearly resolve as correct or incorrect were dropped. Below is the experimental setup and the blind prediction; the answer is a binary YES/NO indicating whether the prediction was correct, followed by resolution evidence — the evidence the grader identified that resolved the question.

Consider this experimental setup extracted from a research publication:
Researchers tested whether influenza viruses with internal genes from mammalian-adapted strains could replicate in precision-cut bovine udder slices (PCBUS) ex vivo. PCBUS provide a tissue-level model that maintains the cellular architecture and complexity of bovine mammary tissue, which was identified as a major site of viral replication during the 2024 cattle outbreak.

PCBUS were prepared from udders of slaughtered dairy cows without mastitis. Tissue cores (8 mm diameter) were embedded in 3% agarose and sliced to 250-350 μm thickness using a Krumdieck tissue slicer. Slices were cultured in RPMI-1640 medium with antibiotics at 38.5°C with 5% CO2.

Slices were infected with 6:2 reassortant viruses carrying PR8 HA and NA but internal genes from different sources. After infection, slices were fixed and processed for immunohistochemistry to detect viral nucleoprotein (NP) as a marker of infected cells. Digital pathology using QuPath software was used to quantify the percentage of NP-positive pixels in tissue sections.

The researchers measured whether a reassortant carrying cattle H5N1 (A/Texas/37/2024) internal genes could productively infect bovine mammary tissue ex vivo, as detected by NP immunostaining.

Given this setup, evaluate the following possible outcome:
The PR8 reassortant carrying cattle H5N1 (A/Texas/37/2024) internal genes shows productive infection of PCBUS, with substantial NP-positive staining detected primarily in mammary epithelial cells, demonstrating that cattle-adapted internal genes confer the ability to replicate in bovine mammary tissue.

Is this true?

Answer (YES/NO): NO